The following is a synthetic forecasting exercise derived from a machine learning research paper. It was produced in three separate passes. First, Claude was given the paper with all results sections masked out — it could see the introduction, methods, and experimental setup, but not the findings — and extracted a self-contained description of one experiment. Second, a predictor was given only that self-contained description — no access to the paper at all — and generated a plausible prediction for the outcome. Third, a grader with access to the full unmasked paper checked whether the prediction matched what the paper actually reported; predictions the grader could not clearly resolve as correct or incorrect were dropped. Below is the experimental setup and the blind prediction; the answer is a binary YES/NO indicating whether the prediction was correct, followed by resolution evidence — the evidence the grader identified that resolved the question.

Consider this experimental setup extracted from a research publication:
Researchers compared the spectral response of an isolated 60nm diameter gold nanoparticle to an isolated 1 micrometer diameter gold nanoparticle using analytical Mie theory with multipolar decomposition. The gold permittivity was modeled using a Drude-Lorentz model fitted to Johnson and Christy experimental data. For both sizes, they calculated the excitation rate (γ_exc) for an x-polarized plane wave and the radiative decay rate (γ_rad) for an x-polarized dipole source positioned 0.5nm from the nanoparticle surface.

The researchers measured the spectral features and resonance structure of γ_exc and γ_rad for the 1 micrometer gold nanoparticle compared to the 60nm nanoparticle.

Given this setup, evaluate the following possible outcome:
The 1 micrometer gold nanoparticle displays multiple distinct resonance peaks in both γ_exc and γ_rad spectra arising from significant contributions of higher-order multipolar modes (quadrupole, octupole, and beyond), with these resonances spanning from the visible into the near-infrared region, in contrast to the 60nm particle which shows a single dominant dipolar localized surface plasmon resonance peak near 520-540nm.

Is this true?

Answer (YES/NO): NO